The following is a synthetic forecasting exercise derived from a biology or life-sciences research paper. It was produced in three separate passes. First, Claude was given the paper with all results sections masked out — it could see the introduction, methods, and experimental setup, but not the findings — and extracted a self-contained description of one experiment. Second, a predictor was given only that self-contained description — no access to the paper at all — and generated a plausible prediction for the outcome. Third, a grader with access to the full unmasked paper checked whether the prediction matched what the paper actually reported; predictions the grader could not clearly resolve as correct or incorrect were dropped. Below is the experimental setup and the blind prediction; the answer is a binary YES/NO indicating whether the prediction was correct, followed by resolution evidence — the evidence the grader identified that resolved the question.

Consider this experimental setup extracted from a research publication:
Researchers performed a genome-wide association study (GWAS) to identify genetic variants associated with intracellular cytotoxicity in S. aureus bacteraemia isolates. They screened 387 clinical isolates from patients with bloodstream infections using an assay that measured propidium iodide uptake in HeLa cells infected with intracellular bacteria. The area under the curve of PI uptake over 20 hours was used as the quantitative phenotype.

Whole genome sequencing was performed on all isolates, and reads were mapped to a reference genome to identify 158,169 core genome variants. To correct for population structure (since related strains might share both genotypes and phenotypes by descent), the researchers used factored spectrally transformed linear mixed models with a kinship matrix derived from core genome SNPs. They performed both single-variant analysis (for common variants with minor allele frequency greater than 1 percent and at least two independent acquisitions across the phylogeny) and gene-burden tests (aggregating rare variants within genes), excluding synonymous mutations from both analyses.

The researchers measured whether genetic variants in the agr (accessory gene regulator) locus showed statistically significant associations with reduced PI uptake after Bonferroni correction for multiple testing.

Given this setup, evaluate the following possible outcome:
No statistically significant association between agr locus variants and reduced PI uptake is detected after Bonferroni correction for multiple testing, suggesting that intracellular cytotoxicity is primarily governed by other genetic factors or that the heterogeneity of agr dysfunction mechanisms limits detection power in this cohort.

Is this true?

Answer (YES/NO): NO